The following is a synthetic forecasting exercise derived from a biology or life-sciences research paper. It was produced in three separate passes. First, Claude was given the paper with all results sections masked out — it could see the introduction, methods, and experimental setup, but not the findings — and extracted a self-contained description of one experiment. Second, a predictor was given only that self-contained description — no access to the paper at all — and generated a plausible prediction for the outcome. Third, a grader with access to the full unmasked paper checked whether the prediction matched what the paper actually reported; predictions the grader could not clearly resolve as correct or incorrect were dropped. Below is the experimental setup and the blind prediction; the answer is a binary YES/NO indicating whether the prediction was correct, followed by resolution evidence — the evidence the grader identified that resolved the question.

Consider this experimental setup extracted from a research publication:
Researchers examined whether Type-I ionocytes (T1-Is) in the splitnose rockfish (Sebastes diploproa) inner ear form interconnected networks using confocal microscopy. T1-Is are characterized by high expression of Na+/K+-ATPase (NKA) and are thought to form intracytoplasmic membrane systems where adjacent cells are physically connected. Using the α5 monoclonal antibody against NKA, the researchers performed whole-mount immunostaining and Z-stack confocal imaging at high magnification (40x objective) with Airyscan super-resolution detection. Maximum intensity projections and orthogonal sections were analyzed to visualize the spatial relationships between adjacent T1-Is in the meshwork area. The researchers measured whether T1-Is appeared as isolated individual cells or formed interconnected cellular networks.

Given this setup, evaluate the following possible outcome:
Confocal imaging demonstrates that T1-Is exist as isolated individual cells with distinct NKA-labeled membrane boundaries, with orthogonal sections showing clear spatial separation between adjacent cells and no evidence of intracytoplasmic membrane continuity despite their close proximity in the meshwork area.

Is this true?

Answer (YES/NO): NO